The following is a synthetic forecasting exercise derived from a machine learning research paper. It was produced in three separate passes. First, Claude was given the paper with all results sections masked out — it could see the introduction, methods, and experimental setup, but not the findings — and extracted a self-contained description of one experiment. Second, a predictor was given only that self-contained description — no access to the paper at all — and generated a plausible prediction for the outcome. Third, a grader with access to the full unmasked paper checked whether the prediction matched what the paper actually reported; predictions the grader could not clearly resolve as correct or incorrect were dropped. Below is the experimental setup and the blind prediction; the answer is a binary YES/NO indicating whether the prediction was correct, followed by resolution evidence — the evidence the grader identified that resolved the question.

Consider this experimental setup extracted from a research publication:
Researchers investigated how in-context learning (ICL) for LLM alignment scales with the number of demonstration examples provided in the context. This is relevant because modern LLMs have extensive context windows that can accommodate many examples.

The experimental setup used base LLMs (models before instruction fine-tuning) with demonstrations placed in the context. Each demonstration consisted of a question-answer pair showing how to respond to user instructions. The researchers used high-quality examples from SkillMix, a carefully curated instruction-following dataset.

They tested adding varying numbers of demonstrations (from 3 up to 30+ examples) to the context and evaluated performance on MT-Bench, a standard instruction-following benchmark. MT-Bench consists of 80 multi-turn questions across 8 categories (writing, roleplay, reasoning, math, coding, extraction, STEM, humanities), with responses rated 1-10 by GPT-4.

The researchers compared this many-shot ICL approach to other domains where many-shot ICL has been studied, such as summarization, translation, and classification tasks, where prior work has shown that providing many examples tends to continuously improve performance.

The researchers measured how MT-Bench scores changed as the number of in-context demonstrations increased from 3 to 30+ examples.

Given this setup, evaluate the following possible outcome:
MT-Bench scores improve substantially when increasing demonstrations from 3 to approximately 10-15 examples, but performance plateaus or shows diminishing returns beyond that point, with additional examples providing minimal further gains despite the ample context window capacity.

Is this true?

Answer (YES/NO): NO